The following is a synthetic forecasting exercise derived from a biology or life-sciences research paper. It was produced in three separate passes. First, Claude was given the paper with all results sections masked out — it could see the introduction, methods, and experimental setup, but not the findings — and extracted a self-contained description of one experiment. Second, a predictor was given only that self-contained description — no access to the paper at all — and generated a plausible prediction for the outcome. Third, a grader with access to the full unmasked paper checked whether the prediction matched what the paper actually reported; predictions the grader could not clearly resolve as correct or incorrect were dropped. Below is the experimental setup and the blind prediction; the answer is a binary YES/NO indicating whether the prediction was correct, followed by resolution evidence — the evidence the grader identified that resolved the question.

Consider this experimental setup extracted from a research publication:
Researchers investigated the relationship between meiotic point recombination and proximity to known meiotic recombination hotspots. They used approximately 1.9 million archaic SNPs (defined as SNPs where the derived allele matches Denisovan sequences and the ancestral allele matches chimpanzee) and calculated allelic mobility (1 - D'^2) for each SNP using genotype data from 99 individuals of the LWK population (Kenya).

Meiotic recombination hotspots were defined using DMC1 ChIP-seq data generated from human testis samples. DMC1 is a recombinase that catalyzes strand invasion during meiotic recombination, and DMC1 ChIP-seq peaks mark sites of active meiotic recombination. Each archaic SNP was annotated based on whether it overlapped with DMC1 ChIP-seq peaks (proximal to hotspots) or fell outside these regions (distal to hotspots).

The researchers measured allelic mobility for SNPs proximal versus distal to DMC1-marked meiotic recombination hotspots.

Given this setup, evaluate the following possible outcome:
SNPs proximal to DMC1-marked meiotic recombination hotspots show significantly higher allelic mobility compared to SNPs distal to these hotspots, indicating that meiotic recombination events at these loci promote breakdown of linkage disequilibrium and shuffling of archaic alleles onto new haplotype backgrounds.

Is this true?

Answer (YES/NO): YES